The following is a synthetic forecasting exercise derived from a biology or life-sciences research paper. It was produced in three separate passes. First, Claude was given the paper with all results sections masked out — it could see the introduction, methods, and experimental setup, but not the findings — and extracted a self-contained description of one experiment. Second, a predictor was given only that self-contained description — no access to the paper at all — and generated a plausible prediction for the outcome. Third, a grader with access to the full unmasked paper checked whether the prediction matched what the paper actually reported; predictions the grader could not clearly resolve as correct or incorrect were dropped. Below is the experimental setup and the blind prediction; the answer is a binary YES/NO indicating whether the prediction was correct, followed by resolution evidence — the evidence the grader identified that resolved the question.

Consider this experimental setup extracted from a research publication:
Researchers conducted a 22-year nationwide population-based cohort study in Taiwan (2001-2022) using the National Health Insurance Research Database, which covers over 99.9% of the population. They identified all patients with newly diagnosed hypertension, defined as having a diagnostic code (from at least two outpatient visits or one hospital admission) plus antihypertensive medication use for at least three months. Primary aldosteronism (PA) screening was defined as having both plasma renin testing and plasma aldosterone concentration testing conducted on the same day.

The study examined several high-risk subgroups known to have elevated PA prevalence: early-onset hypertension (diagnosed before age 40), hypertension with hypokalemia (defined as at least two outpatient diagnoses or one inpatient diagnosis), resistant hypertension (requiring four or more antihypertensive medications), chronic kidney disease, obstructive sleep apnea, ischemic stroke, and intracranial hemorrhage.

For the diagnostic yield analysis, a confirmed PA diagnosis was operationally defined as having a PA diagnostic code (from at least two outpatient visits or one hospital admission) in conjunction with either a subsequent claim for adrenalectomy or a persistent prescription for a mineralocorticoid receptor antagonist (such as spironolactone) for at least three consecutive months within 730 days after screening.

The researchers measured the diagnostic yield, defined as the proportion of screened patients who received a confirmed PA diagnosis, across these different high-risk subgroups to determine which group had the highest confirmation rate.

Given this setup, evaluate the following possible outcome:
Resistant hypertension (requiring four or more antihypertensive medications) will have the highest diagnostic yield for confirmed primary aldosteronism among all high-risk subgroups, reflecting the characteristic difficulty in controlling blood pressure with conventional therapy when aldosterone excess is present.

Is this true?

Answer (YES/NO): NO